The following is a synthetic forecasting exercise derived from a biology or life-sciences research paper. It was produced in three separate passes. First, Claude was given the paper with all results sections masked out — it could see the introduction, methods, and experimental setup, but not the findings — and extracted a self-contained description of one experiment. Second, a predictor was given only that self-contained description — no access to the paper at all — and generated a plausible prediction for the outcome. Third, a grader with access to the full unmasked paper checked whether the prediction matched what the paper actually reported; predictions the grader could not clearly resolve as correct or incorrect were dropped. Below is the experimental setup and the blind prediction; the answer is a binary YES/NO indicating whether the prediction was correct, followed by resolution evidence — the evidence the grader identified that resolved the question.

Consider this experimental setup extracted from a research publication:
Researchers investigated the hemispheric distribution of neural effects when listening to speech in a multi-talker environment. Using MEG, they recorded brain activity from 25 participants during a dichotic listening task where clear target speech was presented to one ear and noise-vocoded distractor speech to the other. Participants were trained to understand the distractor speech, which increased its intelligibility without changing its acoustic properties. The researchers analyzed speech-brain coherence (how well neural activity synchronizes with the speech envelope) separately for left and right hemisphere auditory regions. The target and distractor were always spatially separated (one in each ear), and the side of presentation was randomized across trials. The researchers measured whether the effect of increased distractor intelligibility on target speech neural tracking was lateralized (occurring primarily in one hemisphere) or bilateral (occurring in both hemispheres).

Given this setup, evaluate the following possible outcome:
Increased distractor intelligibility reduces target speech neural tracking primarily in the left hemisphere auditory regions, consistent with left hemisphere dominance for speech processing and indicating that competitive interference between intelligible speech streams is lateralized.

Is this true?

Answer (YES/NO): NO